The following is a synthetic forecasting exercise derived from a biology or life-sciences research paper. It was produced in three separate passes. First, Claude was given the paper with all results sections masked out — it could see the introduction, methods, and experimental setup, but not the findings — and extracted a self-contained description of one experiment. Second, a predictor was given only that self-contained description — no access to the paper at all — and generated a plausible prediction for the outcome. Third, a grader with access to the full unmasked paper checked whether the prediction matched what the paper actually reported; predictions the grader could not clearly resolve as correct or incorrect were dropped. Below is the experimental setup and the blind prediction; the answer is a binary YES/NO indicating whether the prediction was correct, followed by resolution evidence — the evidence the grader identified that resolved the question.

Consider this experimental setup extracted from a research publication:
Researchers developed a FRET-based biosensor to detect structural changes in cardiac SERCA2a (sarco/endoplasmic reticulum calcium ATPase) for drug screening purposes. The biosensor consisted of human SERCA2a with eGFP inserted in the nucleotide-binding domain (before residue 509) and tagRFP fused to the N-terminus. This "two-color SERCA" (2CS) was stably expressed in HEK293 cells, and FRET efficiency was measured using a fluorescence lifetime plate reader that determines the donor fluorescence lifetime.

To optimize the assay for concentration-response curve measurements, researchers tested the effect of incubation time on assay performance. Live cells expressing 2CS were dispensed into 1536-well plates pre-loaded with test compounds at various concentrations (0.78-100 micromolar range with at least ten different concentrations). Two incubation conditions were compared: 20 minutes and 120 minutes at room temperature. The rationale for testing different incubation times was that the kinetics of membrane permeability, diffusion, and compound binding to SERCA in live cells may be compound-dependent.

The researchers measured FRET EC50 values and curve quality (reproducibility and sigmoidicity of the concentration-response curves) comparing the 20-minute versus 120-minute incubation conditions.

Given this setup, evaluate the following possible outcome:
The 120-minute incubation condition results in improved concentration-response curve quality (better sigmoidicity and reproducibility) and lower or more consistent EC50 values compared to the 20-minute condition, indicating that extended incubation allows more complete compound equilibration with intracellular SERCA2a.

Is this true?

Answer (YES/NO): NO